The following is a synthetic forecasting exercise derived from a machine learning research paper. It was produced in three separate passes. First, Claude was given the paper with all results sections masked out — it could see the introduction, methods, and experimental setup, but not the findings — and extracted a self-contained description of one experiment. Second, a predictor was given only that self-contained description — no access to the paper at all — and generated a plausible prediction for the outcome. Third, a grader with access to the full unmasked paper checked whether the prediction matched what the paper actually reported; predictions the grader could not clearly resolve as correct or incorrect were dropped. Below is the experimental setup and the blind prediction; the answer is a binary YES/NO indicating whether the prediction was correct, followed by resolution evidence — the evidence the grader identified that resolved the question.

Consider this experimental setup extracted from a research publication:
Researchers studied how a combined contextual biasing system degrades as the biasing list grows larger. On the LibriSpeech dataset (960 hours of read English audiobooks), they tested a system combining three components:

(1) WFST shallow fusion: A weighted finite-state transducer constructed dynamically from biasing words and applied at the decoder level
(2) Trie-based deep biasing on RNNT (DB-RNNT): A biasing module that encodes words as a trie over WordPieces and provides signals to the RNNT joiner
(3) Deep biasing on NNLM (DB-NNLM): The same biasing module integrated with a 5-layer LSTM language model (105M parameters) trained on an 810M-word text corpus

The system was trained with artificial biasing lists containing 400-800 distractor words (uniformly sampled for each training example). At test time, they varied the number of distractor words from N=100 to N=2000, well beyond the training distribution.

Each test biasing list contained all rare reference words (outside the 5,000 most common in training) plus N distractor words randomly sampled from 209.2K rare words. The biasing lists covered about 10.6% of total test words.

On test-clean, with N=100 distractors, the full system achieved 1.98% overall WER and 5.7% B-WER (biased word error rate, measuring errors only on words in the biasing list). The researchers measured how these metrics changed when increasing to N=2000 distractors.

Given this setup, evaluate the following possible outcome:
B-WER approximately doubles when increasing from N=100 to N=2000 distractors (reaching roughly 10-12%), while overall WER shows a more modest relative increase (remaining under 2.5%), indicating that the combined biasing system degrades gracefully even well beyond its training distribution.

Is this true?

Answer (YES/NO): NO